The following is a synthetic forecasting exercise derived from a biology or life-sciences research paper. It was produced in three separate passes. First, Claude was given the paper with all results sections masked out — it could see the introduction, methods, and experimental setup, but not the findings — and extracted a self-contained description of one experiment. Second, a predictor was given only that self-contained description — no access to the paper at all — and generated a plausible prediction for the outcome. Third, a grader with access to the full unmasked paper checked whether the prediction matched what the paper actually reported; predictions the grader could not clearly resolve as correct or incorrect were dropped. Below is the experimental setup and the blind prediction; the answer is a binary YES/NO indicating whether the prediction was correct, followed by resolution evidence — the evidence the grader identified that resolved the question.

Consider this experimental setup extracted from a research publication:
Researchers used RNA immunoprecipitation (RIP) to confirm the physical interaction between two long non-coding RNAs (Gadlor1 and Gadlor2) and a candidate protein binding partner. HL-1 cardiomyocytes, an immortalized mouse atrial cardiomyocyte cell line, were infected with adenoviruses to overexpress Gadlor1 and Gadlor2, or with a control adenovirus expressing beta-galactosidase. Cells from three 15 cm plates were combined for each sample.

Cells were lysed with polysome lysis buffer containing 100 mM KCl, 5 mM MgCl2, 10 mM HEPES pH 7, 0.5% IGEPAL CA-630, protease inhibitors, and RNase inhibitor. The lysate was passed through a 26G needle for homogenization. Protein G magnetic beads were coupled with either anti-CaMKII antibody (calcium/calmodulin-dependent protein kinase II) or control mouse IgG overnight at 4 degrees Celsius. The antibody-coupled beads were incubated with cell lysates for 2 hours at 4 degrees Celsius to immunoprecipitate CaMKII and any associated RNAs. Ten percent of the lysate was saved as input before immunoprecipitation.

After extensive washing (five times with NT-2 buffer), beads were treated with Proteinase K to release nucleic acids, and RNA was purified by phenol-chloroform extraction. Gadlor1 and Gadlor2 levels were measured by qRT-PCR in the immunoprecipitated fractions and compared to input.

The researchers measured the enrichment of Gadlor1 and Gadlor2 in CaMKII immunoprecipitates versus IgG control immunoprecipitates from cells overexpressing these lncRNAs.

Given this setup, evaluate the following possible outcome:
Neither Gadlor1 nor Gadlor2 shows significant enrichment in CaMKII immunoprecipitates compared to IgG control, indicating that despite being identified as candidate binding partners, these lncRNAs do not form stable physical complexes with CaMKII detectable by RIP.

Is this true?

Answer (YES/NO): NO